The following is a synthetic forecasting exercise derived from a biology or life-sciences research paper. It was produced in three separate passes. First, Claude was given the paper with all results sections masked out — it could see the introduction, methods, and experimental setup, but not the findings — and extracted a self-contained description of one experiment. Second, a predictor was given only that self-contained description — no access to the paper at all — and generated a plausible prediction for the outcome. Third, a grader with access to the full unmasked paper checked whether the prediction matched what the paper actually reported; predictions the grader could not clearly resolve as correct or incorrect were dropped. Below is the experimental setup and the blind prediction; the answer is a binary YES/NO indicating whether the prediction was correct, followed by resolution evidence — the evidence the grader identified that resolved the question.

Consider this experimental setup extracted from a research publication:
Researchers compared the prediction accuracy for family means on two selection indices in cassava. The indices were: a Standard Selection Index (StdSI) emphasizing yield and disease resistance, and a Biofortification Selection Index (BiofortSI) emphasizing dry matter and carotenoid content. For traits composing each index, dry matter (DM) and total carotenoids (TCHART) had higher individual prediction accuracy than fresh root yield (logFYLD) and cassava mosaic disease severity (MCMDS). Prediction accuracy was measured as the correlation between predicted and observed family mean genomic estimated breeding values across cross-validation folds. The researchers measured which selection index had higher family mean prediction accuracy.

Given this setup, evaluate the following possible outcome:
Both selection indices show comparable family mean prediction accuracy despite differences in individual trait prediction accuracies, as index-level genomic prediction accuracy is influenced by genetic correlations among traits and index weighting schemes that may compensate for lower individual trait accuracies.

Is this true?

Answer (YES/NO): NO